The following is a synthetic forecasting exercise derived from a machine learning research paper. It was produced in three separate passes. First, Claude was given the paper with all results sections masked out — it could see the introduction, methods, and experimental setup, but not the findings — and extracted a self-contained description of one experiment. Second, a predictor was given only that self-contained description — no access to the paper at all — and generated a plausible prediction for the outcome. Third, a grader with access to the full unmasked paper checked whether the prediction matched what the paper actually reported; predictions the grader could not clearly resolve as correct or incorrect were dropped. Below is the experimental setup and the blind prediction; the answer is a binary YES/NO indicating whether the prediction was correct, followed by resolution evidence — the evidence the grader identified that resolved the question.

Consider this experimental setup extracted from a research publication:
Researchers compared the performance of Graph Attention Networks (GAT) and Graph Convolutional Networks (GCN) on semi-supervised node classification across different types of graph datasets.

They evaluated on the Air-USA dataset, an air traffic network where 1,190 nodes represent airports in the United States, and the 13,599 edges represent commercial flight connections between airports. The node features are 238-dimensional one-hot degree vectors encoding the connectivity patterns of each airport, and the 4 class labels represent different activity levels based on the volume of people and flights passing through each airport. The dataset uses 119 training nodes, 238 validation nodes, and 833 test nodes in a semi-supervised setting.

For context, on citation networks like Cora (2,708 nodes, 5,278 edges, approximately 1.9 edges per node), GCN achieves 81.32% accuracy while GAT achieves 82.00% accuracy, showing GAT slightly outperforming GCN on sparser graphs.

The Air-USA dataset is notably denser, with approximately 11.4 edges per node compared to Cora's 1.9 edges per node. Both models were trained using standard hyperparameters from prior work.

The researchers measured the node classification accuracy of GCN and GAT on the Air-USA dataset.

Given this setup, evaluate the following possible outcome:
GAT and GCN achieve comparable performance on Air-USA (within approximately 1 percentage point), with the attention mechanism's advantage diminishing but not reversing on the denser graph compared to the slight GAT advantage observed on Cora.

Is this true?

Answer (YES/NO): NO